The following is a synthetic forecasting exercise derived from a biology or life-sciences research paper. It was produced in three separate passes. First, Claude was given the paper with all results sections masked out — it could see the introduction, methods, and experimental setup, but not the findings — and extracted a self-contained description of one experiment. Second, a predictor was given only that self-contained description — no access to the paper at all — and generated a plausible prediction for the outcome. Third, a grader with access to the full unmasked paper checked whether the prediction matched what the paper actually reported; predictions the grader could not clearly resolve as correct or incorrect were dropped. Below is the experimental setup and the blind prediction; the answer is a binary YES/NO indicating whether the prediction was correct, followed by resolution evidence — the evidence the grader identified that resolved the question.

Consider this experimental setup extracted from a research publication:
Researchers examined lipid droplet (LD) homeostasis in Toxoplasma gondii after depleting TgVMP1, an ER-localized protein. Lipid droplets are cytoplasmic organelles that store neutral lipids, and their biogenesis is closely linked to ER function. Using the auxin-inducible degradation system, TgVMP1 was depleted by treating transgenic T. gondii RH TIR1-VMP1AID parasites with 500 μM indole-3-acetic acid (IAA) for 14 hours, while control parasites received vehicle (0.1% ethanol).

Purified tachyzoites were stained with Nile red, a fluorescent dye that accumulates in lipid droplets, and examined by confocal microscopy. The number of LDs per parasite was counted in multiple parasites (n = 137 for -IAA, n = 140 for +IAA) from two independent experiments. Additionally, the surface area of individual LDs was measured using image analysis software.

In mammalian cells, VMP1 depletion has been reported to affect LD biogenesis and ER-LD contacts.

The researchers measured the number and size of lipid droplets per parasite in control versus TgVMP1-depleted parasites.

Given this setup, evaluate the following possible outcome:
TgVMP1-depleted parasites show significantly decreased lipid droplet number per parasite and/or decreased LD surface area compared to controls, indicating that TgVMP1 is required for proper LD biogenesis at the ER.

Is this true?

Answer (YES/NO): NO